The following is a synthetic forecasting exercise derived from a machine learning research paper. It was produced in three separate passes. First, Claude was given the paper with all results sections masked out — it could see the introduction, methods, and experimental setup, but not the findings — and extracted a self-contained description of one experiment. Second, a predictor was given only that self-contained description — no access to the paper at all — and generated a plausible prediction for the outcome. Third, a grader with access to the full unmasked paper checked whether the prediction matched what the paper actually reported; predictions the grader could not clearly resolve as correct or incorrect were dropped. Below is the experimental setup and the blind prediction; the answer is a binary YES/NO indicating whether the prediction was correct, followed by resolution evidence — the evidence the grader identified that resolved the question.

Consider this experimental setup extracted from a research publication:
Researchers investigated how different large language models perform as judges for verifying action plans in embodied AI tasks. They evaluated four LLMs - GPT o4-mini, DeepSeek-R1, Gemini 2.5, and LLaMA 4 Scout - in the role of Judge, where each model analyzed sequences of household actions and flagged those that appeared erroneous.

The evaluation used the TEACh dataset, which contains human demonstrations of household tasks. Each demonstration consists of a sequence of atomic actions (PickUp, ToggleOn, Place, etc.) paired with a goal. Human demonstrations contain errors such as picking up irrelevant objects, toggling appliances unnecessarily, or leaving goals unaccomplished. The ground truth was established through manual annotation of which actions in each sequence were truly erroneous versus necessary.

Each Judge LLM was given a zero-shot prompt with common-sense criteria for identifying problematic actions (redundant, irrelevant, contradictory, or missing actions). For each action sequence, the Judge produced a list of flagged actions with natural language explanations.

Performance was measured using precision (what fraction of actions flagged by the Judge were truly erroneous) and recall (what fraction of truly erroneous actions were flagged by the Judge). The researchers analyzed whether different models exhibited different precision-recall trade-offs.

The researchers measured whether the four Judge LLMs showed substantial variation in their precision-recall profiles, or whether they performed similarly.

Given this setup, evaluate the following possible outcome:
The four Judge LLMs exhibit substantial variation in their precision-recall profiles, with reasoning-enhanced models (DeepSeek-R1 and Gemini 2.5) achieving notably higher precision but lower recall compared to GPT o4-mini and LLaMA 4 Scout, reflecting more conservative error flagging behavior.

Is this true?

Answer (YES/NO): NO